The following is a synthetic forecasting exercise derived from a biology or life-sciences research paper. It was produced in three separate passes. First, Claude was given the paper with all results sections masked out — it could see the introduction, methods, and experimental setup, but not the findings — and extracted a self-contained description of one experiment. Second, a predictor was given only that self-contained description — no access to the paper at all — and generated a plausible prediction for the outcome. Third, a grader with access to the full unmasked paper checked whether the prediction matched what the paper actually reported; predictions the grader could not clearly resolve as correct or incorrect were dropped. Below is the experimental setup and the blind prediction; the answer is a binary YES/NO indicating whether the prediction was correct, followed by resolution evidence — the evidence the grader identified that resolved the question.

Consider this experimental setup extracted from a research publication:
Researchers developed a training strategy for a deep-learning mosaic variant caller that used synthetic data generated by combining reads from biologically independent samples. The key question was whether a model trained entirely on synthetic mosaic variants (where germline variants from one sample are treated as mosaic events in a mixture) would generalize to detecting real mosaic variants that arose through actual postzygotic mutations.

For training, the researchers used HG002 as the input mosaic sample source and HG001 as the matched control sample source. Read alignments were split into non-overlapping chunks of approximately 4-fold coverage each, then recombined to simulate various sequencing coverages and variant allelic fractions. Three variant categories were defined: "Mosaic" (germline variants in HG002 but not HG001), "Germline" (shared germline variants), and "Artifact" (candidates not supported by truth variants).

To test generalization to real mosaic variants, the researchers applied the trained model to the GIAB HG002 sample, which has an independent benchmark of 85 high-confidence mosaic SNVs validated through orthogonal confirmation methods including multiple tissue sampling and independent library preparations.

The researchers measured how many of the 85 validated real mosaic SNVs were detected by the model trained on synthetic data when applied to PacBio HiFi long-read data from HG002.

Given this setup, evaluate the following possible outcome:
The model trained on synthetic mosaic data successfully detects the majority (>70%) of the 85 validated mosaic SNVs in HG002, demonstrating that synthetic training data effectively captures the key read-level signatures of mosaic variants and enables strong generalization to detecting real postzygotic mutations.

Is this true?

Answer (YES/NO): YES